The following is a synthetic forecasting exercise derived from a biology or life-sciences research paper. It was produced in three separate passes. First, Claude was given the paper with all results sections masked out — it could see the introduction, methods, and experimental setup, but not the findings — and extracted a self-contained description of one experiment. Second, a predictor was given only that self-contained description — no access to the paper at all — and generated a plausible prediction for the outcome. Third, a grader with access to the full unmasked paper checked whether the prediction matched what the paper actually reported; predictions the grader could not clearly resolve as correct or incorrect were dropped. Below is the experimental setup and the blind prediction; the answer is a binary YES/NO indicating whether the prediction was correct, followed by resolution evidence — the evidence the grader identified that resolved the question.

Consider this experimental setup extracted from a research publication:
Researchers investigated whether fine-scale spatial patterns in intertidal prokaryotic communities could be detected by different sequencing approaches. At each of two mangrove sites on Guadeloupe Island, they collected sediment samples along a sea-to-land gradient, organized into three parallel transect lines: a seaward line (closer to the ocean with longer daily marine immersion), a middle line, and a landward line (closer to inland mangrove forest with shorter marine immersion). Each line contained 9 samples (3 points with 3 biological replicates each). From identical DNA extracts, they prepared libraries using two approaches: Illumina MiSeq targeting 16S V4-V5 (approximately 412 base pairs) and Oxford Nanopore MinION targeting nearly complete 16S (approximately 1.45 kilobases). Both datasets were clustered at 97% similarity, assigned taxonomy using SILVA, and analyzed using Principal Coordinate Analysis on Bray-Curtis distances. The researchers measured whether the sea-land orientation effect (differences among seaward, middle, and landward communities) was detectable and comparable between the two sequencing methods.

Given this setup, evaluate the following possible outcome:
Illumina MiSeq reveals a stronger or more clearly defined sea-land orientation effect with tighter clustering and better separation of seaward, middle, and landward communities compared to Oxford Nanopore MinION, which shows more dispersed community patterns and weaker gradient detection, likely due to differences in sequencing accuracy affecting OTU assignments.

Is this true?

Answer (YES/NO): NO